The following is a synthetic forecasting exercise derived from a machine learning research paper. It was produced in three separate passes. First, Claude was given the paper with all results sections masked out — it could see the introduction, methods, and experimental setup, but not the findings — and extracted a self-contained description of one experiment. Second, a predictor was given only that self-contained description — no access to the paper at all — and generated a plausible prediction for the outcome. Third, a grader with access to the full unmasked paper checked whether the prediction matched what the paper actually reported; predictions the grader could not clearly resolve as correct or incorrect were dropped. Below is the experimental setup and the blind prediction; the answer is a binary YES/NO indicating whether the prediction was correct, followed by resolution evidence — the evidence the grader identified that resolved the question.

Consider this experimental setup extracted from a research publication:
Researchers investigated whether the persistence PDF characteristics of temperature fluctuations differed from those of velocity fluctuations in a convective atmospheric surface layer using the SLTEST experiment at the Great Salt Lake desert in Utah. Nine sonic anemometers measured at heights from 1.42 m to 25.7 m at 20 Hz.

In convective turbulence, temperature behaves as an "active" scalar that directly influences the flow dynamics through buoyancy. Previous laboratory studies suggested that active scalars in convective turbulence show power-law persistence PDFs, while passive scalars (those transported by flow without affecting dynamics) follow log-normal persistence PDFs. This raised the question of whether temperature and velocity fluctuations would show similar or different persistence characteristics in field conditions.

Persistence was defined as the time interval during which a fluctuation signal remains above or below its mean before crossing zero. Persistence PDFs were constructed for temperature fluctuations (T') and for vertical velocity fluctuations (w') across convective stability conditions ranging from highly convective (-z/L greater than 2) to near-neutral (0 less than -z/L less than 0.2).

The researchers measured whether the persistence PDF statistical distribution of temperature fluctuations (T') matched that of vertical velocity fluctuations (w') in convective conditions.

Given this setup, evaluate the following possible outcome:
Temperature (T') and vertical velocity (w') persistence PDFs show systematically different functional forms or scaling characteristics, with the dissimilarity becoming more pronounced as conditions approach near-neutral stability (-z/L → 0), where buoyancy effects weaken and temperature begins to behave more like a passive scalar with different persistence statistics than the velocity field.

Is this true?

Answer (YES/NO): NO